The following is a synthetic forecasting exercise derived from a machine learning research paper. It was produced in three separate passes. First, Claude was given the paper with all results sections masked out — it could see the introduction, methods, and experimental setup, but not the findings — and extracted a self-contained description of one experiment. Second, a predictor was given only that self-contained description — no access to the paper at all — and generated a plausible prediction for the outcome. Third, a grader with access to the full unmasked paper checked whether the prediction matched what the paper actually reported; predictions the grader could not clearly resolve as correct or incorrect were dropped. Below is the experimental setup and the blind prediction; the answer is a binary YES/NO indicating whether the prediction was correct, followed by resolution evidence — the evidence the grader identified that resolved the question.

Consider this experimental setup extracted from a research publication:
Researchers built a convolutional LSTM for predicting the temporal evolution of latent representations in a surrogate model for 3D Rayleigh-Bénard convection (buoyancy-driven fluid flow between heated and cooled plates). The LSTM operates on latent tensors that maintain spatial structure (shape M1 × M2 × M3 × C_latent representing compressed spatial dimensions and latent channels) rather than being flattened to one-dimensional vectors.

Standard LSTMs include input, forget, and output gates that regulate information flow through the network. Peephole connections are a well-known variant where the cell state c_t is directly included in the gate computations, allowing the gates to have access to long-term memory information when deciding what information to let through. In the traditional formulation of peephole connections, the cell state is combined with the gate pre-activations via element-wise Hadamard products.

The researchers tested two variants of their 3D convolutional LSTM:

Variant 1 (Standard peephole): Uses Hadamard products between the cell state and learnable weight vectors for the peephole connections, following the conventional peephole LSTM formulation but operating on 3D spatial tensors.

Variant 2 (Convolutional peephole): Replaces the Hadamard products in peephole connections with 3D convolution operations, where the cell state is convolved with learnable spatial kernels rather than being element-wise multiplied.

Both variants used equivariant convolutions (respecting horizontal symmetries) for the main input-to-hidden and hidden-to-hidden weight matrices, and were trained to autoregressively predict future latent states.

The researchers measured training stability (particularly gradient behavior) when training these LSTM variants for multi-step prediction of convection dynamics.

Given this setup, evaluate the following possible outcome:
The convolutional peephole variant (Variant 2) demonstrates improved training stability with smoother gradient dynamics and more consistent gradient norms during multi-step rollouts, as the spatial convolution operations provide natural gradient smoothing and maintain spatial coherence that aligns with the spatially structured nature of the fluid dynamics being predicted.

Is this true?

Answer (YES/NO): YES